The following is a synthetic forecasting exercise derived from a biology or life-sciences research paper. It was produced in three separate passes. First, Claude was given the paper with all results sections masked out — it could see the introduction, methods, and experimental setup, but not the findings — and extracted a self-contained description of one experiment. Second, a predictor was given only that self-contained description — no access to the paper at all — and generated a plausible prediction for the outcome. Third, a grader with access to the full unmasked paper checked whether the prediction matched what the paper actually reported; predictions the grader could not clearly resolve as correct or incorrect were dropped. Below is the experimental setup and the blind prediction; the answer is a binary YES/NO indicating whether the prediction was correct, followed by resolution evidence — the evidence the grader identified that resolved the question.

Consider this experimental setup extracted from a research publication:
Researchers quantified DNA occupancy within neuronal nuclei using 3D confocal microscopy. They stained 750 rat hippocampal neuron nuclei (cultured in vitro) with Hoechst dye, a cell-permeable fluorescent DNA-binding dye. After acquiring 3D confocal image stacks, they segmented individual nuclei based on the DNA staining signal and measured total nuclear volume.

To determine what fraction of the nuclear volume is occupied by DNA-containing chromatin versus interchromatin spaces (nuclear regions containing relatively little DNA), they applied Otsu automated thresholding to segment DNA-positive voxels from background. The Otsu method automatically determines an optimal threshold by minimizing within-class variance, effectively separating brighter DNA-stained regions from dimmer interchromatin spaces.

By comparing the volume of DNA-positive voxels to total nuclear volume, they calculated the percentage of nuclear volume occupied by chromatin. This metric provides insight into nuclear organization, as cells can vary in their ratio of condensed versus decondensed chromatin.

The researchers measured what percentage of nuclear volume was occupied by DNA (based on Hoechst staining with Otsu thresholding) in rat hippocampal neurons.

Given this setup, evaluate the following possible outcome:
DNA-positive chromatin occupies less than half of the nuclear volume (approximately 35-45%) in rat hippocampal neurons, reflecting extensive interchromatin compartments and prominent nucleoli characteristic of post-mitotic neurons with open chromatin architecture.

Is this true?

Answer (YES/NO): NO